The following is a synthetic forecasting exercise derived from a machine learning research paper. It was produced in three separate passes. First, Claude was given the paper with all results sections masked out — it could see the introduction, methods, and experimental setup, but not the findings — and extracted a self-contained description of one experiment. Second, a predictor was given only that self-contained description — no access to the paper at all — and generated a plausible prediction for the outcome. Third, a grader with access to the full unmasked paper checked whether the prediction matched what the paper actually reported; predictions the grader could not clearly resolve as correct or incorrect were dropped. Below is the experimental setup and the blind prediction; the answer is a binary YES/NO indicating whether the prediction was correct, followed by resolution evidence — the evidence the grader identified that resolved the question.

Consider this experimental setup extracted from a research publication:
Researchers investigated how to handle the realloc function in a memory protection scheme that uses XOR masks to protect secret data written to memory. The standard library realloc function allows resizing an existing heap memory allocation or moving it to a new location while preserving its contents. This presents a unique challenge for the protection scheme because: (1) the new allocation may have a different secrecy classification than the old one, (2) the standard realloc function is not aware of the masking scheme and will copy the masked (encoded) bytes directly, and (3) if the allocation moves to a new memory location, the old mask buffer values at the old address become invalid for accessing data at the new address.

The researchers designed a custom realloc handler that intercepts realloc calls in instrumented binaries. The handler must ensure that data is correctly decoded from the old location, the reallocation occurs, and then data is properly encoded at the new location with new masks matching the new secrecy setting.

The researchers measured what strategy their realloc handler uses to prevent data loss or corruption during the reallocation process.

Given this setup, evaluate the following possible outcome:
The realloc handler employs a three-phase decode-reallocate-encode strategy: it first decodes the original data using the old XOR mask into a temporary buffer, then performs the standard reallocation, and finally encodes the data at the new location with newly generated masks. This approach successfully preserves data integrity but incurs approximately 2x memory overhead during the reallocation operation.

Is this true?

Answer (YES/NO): NO